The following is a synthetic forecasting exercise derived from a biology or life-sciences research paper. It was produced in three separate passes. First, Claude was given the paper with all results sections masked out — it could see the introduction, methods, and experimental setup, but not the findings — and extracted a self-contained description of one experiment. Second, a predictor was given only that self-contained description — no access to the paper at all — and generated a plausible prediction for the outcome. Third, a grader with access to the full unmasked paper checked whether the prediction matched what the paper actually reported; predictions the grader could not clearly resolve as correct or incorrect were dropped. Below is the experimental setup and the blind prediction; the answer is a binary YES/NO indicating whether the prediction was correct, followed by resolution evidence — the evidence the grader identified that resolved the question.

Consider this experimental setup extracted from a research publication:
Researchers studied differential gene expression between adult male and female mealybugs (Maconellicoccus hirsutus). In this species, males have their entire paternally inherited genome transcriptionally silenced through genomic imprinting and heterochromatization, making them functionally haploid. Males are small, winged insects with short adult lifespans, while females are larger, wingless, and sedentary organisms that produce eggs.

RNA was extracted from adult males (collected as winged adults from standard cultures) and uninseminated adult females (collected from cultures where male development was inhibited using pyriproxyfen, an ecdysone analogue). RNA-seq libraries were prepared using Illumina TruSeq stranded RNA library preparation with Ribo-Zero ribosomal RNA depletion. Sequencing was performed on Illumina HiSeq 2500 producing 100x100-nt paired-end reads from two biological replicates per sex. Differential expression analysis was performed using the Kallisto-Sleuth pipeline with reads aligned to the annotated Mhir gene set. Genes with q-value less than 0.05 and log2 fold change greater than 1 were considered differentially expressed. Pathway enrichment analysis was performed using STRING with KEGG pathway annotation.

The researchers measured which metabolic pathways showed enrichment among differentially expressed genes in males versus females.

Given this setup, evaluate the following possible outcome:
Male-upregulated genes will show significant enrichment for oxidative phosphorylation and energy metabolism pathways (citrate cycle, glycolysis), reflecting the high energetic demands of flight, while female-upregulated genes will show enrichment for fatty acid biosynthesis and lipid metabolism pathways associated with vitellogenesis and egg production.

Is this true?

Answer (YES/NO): NO